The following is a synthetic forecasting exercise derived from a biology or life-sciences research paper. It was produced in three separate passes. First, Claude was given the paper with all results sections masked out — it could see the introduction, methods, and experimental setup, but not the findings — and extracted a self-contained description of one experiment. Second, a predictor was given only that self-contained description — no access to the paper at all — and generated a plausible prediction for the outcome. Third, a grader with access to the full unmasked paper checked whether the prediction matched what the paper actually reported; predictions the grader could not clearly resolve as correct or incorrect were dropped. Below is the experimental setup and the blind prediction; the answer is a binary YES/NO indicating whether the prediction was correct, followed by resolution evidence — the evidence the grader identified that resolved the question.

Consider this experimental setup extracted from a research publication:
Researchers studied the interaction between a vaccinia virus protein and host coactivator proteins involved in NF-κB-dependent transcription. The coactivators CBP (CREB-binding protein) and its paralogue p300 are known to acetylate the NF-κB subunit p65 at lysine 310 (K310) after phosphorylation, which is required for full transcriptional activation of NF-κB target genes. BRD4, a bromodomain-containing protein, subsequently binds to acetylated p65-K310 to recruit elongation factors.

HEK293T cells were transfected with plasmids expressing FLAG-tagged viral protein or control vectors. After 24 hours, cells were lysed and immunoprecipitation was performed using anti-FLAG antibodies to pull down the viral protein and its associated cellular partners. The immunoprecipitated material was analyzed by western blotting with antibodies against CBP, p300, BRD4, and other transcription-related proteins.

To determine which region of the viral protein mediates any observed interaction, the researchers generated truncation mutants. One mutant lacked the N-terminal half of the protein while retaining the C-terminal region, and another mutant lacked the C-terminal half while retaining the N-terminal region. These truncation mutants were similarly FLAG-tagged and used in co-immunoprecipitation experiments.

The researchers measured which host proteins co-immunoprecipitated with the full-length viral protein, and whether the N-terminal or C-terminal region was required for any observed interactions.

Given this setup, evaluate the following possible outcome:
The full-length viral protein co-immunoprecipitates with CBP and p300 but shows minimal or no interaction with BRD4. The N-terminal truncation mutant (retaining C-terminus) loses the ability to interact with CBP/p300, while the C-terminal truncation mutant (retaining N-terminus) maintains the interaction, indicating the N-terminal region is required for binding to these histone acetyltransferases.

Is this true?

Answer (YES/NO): NO